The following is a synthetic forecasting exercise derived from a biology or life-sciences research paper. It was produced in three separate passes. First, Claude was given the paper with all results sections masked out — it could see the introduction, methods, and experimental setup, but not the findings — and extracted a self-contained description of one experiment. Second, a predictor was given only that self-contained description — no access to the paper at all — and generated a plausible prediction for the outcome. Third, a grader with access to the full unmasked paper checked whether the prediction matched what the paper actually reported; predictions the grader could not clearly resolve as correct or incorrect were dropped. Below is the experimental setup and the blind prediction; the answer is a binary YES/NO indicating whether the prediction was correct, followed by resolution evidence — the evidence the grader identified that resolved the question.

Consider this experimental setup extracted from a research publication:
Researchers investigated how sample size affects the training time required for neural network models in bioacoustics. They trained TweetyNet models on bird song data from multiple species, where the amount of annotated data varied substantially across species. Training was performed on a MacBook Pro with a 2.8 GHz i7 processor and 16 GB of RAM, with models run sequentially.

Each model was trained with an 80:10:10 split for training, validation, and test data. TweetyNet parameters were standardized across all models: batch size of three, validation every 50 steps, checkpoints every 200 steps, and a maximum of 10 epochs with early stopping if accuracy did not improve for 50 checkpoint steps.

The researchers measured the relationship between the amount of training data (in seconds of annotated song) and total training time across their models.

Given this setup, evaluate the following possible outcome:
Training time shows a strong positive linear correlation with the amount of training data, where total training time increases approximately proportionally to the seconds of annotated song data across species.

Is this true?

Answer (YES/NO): NO